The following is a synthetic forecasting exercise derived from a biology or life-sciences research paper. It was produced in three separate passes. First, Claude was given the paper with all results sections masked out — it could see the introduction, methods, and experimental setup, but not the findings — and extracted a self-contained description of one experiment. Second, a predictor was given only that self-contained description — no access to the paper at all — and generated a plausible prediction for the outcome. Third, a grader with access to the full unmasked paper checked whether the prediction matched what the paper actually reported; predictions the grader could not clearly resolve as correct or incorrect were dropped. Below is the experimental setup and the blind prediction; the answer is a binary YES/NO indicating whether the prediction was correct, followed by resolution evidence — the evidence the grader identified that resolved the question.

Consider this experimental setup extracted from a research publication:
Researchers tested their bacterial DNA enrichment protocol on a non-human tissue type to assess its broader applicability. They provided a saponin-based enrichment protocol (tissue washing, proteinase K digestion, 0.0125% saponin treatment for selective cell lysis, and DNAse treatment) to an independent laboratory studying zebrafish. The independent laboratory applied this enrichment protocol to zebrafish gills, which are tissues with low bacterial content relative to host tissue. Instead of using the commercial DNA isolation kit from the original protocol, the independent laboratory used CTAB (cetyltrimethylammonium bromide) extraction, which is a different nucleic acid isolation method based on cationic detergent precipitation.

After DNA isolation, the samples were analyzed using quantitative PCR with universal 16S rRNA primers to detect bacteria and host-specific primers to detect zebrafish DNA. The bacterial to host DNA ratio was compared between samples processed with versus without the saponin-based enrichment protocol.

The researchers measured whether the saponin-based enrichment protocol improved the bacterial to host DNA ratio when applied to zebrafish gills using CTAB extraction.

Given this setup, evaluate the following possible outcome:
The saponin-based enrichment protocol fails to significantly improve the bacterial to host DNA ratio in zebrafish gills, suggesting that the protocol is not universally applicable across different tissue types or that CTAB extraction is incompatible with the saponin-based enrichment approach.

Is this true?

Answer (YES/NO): NO